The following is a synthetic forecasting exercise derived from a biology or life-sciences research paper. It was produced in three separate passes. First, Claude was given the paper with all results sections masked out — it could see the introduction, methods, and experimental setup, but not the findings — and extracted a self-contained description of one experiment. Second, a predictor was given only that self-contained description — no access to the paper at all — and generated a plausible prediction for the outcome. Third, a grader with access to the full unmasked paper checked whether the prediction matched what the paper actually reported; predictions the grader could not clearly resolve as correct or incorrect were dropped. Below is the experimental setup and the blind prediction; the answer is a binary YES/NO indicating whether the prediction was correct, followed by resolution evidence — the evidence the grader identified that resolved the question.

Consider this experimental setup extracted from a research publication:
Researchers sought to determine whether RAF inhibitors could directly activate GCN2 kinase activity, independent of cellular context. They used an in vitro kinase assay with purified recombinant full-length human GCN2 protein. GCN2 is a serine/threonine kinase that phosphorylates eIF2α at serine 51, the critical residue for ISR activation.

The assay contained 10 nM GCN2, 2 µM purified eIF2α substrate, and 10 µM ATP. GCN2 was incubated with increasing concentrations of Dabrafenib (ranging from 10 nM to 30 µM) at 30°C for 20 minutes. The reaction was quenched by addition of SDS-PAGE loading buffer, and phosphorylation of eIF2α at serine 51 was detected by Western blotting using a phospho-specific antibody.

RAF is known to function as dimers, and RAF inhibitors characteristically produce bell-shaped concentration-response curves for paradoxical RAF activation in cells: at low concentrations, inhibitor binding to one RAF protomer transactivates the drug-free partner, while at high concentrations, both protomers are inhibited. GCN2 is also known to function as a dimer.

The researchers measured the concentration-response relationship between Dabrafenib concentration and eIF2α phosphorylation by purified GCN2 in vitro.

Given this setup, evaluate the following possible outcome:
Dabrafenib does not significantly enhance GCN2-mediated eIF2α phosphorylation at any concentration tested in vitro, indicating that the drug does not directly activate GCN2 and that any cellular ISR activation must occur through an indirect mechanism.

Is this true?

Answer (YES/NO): NO